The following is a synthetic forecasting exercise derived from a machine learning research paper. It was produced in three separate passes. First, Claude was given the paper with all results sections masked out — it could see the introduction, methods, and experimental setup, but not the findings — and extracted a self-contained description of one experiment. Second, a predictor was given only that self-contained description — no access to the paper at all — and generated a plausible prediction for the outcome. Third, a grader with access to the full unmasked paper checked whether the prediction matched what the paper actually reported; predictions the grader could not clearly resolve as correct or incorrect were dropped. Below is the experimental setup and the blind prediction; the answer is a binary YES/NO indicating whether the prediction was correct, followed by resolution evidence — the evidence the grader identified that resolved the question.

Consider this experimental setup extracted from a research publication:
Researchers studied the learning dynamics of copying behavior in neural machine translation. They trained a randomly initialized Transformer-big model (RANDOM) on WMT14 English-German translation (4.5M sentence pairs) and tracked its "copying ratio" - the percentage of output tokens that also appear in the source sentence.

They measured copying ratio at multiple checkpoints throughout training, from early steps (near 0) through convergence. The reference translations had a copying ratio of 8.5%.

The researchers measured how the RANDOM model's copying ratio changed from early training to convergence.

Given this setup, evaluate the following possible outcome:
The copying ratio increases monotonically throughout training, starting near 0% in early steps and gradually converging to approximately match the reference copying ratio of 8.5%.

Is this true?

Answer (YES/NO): NO